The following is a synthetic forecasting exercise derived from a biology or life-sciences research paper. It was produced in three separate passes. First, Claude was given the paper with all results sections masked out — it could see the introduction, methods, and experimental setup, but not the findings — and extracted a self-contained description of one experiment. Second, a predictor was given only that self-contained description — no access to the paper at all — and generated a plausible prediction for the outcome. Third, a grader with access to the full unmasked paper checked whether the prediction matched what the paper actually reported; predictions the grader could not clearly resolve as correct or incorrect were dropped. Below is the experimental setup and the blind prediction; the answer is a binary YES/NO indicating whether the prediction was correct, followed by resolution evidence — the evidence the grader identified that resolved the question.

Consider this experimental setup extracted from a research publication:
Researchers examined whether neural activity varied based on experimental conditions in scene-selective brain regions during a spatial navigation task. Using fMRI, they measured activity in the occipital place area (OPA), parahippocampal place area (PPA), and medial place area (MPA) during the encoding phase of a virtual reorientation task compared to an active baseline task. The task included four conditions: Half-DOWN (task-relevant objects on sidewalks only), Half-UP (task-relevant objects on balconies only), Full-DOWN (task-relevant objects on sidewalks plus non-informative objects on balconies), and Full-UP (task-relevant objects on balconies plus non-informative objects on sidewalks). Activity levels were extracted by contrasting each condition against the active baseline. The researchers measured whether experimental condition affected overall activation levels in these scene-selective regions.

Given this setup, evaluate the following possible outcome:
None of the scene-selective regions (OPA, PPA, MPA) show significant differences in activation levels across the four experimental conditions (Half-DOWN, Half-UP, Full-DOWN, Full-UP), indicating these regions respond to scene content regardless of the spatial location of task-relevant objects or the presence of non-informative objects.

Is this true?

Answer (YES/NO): YES